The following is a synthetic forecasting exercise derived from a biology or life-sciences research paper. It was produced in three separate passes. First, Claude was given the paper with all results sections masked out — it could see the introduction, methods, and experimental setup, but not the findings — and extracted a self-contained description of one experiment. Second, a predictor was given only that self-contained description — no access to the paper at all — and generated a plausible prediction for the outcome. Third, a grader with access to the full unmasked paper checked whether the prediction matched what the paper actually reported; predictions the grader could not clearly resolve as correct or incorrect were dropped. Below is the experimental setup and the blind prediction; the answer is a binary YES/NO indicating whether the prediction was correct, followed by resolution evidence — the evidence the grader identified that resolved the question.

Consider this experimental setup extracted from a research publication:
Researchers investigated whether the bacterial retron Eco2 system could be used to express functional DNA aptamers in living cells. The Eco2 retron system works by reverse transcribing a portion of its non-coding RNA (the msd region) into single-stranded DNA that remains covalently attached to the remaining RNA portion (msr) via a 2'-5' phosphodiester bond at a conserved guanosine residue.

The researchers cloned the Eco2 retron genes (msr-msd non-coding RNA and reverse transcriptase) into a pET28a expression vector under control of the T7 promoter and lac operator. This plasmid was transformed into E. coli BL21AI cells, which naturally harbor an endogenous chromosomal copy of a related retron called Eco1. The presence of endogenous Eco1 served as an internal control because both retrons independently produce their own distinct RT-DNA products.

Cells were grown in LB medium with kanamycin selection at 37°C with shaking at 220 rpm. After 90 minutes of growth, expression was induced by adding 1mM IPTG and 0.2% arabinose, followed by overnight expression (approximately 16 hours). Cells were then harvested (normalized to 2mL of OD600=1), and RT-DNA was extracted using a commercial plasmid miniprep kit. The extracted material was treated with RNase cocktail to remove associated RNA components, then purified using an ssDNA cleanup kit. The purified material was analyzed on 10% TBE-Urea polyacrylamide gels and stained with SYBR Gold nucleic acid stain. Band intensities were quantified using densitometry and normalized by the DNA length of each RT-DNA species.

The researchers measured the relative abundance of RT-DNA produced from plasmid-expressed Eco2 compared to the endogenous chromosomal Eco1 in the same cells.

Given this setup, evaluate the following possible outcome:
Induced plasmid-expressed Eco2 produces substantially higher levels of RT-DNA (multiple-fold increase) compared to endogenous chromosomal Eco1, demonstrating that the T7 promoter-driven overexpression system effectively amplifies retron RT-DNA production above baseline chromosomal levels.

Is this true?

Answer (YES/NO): YES